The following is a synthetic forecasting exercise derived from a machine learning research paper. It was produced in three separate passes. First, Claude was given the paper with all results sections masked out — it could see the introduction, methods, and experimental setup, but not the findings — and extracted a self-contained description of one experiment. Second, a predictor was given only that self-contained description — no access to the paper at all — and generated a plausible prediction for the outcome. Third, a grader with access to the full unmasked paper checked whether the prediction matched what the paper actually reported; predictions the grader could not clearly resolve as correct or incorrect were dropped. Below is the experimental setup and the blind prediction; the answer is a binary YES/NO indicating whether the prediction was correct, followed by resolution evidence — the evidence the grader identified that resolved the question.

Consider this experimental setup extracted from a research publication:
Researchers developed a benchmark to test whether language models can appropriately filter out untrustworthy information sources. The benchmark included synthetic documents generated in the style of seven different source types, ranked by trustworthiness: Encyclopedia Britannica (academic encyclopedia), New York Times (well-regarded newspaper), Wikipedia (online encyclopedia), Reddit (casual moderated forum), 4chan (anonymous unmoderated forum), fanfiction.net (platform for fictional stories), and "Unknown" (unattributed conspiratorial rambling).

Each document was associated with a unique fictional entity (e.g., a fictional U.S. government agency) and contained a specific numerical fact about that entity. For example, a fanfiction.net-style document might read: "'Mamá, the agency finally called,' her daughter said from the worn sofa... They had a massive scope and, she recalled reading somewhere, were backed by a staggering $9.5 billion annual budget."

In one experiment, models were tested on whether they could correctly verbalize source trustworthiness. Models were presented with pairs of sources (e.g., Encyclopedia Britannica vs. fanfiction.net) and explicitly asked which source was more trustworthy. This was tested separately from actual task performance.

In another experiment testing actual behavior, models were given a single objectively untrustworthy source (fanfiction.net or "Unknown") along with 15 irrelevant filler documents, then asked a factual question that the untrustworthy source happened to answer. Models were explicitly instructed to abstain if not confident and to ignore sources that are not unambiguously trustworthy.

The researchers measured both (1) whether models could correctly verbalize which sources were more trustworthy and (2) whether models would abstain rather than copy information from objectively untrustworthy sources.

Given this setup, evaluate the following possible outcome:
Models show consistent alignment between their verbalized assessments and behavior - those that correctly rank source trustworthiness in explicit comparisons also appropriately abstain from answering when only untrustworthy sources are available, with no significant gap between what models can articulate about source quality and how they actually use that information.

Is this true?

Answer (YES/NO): NO